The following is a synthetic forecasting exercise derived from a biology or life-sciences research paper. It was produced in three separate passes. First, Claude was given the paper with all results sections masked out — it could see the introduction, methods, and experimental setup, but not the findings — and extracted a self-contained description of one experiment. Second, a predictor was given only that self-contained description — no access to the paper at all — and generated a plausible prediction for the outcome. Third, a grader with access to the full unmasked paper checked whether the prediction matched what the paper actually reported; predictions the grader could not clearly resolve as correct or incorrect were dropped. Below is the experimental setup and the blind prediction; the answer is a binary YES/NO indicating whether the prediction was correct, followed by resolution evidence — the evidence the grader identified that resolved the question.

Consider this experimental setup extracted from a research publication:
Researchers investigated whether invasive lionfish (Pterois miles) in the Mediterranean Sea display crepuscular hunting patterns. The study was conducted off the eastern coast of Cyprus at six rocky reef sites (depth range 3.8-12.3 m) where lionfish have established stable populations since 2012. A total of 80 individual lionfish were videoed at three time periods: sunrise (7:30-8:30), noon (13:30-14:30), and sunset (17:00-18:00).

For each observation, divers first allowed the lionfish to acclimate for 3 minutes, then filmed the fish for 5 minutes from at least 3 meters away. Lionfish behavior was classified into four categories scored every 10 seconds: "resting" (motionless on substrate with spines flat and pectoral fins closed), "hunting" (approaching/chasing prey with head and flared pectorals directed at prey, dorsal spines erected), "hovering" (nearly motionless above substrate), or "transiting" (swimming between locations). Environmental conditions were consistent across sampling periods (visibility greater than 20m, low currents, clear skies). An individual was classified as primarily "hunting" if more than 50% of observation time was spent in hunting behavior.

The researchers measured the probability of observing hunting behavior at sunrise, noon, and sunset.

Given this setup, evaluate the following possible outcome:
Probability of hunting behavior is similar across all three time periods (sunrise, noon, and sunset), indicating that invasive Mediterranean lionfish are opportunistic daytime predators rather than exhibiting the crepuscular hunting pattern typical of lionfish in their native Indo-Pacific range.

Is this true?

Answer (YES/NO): NO